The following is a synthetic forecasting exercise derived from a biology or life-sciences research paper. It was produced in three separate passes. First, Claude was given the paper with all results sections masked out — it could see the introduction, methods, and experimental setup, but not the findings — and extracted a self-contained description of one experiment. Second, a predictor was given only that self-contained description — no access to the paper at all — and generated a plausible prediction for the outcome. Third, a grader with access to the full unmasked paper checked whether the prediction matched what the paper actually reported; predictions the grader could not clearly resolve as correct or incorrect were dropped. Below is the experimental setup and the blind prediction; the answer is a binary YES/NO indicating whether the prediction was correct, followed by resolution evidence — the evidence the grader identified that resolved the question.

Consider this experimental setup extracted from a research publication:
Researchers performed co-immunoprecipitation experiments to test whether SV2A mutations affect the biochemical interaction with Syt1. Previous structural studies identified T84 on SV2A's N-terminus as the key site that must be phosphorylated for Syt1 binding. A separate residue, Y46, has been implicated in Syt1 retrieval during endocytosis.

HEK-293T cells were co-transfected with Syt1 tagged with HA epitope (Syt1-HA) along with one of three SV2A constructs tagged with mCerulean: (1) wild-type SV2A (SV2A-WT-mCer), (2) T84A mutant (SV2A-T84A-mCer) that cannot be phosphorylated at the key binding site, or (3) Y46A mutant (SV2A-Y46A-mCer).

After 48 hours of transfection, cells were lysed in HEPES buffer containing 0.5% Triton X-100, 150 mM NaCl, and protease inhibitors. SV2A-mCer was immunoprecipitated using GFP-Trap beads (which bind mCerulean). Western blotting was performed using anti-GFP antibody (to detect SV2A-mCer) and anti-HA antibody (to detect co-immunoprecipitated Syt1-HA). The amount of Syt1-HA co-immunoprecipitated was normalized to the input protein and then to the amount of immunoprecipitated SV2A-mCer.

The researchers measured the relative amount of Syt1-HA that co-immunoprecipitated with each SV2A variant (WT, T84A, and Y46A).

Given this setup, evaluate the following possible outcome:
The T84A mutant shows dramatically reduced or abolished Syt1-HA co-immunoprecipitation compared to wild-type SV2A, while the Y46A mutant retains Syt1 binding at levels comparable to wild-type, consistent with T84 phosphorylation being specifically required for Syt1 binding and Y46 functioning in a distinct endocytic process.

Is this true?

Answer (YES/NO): NO